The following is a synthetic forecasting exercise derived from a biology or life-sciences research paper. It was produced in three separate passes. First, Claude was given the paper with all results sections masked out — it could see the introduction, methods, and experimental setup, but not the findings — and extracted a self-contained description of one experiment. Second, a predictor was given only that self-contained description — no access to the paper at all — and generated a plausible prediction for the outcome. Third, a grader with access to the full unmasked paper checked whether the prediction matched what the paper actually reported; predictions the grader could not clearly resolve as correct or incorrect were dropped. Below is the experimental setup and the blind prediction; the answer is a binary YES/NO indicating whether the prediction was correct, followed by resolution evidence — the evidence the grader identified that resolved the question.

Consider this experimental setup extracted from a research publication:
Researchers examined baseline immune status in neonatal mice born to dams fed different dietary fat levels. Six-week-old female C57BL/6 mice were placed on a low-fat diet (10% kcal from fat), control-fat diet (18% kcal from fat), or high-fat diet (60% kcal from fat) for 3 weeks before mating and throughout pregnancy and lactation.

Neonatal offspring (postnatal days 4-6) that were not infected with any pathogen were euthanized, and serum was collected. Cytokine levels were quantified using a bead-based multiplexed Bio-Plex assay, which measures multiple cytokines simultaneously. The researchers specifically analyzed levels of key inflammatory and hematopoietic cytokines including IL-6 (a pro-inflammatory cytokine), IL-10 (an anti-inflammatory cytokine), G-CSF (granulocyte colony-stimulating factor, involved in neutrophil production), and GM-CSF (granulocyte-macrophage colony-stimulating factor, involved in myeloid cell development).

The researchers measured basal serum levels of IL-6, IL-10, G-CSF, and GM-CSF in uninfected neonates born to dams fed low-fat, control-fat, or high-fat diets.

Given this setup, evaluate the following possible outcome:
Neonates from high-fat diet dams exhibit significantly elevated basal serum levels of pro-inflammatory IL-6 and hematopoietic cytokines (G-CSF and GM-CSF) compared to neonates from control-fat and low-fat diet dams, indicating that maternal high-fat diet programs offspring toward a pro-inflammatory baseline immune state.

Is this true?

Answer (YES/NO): NO